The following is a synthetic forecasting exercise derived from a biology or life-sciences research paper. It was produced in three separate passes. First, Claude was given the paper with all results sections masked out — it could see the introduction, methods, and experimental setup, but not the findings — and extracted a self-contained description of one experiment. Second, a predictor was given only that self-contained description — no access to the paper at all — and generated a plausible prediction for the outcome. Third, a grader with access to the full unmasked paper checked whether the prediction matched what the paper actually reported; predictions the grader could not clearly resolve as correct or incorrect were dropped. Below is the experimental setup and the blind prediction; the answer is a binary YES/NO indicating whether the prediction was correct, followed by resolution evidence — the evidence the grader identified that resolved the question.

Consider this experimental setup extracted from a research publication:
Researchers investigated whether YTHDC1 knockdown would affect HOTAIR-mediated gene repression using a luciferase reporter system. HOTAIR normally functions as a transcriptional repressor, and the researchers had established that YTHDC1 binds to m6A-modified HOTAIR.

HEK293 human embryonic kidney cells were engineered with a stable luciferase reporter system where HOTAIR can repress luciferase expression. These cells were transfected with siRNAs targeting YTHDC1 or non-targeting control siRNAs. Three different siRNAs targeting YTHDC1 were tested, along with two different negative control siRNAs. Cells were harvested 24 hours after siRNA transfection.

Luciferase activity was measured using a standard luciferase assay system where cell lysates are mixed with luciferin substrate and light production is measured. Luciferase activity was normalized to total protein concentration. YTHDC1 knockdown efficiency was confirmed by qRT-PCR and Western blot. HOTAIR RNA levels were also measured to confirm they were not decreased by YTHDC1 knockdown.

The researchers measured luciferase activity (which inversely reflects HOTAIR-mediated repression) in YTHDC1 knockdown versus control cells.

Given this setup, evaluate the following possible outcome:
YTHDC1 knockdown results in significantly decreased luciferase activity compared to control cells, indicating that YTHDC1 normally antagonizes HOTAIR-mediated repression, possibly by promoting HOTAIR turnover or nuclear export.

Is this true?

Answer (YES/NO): NO